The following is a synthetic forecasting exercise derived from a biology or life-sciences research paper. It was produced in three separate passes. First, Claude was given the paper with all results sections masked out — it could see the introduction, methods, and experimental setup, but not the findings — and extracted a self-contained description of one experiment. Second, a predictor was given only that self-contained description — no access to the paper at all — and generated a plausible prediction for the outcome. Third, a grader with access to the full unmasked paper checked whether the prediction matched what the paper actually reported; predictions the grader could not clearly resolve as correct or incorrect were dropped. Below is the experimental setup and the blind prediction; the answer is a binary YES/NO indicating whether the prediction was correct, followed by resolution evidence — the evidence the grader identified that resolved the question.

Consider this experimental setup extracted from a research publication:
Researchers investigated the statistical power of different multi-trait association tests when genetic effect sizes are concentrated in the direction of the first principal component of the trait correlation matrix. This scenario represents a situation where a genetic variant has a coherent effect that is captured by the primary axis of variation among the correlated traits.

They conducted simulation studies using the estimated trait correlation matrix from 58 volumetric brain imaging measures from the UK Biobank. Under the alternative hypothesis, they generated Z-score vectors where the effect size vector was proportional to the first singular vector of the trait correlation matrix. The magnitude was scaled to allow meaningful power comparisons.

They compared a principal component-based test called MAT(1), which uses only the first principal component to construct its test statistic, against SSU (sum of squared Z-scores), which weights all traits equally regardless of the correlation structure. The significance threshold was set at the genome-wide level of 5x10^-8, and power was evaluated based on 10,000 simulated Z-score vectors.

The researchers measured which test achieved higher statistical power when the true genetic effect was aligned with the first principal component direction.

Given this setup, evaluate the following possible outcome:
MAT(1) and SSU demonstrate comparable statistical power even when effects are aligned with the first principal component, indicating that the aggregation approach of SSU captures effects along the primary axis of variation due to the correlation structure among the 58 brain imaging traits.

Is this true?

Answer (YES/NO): NO